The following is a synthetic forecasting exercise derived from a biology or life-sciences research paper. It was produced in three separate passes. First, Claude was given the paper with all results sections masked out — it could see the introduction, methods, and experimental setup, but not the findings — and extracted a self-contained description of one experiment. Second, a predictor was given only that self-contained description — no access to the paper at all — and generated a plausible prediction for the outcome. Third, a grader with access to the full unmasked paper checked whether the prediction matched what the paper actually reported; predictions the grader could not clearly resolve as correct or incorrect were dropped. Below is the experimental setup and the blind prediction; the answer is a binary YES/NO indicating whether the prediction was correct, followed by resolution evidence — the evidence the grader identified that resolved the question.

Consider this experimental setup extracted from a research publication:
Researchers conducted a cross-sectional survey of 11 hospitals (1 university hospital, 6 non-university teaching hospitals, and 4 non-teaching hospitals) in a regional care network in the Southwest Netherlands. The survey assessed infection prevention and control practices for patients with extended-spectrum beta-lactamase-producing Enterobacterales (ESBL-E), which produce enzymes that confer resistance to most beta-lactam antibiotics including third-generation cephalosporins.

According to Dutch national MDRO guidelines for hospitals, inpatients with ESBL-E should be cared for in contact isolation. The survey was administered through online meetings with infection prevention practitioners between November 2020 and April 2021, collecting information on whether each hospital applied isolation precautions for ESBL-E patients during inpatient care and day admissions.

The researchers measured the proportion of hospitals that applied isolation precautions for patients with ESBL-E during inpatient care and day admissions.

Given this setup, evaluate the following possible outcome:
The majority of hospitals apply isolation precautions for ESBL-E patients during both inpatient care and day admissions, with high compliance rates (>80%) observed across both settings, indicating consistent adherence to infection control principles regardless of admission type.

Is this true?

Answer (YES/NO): YES